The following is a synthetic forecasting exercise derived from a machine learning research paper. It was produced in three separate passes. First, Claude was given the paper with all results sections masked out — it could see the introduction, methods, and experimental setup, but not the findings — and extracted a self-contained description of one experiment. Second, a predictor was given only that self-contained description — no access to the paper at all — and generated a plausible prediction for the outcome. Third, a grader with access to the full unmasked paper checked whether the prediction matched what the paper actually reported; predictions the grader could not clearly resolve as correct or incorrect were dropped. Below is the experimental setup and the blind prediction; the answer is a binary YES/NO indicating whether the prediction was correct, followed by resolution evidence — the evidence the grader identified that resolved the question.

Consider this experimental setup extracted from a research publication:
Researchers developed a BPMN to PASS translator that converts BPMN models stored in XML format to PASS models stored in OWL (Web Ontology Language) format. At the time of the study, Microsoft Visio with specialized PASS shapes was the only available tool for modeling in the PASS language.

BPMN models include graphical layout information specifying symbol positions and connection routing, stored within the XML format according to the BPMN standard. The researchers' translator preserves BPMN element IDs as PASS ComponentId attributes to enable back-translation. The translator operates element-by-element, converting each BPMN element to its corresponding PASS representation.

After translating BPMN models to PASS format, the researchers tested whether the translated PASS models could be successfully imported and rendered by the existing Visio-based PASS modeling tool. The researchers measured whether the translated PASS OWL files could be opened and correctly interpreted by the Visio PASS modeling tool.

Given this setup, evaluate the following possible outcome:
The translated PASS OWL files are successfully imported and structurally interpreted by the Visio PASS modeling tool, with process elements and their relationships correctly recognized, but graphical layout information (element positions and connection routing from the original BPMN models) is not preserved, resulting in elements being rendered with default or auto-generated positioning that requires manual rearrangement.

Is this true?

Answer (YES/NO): YES